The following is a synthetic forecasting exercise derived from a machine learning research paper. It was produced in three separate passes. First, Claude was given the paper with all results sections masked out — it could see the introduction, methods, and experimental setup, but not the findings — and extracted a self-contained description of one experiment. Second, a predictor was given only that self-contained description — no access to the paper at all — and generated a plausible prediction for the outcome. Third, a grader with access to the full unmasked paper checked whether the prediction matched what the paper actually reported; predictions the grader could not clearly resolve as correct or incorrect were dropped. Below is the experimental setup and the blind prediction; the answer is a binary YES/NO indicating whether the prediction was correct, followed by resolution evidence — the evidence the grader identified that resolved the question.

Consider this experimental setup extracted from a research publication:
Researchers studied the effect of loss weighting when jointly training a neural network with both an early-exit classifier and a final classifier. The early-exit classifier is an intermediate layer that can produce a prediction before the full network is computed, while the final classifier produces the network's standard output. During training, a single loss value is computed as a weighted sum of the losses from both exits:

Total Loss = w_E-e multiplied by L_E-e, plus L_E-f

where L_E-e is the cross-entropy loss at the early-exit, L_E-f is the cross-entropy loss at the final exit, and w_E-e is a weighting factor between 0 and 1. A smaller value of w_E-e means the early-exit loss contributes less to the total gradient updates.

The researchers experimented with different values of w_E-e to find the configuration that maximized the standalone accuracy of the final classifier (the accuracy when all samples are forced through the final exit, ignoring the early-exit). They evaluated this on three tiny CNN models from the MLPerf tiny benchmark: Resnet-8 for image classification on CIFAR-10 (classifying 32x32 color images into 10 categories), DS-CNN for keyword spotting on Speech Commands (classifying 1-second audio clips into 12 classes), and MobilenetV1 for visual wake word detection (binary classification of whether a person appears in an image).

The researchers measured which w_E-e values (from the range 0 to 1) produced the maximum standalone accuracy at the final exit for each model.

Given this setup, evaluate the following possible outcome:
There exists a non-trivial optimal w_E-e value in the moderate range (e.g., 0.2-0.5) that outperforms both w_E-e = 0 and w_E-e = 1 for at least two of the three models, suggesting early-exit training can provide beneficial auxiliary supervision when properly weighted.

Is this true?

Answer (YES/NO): YES